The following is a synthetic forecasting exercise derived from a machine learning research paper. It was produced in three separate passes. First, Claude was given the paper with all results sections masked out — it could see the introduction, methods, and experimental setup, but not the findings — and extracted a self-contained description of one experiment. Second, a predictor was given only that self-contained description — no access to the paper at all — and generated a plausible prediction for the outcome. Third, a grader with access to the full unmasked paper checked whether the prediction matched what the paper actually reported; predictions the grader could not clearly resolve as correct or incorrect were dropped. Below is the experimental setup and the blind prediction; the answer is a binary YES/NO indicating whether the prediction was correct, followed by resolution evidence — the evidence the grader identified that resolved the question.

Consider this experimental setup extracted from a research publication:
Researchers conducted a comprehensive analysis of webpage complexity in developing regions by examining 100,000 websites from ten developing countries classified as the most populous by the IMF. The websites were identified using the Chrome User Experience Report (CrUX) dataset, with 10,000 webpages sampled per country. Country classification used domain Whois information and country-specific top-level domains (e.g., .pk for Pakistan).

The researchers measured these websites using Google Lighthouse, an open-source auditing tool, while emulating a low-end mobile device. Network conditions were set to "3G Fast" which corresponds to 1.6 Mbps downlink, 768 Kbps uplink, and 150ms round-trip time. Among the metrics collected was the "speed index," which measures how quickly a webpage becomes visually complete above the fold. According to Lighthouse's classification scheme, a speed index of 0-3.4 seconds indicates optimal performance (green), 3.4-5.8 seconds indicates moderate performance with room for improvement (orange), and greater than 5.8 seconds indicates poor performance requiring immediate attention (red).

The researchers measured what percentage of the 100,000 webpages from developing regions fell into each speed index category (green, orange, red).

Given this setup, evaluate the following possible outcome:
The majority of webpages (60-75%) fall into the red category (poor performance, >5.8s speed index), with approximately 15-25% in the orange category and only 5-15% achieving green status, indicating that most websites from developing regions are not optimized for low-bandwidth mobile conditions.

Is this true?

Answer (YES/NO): NO